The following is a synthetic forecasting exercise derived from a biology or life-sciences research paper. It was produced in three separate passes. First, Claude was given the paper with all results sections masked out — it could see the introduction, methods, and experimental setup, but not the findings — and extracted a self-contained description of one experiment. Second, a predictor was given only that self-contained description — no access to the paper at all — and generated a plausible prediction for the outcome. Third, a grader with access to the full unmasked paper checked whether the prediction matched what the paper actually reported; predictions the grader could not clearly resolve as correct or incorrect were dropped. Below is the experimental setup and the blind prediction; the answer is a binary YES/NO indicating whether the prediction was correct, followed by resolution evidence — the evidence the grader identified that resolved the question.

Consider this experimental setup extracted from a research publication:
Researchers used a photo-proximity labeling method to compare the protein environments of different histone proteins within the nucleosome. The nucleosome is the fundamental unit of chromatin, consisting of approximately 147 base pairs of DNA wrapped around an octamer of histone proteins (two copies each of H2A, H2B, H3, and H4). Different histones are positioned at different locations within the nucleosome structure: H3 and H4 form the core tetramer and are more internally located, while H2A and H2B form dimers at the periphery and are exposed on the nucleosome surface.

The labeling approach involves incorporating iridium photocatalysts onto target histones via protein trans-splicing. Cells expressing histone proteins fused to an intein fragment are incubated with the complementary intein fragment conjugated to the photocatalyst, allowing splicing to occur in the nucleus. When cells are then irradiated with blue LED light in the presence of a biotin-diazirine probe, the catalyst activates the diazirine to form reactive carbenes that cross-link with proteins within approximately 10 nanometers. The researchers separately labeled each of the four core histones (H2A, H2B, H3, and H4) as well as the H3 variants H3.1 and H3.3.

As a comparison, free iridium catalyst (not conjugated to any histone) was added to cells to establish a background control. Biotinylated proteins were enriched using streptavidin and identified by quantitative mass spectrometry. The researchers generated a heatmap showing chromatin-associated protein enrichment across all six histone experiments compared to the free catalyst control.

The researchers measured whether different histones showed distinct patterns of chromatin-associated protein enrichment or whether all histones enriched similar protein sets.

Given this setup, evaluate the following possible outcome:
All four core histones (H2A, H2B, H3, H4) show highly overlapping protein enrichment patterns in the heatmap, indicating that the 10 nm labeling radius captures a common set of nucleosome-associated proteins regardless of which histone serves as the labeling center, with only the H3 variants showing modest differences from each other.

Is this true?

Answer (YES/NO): NO